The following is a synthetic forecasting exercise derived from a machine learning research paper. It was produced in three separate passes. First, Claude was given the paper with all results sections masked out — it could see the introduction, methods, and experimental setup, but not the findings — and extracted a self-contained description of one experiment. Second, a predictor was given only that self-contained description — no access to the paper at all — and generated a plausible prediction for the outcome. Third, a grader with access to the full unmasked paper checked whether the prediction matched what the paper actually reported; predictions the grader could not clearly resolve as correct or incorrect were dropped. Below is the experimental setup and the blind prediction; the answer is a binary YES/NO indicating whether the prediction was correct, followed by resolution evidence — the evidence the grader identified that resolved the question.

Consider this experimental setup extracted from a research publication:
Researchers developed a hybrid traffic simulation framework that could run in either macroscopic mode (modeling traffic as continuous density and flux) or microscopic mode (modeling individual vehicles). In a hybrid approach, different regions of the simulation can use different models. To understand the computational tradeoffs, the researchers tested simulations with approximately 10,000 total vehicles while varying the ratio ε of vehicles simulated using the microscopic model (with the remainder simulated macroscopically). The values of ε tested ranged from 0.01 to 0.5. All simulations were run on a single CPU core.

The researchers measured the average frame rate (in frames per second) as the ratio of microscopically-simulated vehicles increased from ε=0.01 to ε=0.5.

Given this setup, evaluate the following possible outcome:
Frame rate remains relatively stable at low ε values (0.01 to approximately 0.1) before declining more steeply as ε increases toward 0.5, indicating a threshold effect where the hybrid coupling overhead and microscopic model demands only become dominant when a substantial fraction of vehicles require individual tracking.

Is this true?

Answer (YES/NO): NO